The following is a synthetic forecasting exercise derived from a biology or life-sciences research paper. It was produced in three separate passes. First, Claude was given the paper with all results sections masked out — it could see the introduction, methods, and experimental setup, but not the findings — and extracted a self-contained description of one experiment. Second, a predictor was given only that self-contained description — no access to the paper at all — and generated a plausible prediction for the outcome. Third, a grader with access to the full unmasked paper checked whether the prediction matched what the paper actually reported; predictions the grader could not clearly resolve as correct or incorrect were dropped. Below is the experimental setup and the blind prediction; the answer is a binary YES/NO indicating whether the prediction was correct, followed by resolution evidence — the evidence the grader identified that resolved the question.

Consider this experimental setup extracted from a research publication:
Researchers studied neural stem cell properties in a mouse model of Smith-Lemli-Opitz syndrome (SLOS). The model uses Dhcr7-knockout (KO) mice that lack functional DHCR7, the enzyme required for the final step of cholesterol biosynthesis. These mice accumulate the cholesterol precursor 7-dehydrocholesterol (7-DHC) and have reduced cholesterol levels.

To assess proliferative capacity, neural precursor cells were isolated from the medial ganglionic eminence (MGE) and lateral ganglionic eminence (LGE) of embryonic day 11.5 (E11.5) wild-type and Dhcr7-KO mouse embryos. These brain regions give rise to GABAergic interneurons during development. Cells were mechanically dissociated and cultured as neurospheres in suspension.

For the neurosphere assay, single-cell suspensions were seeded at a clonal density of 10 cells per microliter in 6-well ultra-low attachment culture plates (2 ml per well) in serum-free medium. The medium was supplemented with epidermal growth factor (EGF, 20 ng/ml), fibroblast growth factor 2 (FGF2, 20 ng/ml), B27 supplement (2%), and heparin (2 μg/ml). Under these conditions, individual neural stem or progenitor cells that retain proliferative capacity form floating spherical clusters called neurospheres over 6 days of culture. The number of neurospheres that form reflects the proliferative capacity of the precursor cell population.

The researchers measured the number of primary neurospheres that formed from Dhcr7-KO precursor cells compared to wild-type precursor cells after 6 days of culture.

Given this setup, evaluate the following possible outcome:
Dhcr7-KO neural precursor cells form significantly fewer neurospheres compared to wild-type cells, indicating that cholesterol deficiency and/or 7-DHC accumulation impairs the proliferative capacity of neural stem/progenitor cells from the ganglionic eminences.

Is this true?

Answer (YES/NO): YES